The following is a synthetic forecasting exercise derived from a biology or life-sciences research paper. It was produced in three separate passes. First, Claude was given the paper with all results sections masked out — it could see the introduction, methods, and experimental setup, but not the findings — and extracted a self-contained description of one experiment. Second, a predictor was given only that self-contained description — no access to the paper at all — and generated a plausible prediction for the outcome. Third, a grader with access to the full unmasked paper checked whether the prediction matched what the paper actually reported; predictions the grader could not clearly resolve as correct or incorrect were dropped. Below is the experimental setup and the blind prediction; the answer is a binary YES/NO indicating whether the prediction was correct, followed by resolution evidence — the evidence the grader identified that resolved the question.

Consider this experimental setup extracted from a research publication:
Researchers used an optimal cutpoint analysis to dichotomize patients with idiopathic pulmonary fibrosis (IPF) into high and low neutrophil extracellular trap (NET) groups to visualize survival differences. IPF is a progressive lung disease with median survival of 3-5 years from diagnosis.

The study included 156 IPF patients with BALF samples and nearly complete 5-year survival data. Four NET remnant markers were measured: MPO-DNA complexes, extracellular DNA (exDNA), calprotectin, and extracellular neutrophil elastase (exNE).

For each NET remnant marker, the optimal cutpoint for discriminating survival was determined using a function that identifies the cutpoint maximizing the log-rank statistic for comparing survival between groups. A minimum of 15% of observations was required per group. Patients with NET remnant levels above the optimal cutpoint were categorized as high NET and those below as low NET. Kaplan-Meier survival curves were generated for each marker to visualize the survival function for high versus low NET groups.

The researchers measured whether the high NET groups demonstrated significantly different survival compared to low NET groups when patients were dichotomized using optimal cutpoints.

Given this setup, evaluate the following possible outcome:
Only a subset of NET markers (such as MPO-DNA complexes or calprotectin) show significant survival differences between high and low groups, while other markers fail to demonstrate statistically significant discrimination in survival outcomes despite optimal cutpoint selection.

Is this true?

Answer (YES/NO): NO